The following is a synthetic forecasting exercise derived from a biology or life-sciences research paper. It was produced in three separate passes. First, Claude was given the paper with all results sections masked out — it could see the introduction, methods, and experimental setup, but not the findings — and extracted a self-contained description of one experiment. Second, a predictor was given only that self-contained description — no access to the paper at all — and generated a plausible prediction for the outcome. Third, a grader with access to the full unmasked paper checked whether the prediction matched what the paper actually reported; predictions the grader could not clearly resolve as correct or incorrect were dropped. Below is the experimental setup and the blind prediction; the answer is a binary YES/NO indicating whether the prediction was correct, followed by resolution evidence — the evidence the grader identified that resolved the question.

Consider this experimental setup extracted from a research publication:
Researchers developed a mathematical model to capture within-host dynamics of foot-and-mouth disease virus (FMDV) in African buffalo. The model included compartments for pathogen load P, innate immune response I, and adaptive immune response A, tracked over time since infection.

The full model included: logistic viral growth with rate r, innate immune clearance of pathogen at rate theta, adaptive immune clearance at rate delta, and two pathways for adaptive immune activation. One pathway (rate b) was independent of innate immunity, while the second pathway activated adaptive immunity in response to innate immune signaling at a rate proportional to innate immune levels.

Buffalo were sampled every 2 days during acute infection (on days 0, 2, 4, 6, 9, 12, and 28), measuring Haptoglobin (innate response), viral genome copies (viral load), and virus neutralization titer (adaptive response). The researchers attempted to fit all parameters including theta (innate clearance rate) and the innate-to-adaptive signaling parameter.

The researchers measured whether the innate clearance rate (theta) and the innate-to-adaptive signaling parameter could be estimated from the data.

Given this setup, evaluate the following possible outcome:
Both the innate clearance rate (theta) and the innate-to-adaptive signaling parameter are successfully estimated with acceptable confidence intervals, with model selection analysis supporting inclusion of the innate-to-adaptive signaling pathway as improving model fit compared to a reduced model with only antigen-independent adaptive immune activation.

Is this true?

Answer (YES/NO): NO